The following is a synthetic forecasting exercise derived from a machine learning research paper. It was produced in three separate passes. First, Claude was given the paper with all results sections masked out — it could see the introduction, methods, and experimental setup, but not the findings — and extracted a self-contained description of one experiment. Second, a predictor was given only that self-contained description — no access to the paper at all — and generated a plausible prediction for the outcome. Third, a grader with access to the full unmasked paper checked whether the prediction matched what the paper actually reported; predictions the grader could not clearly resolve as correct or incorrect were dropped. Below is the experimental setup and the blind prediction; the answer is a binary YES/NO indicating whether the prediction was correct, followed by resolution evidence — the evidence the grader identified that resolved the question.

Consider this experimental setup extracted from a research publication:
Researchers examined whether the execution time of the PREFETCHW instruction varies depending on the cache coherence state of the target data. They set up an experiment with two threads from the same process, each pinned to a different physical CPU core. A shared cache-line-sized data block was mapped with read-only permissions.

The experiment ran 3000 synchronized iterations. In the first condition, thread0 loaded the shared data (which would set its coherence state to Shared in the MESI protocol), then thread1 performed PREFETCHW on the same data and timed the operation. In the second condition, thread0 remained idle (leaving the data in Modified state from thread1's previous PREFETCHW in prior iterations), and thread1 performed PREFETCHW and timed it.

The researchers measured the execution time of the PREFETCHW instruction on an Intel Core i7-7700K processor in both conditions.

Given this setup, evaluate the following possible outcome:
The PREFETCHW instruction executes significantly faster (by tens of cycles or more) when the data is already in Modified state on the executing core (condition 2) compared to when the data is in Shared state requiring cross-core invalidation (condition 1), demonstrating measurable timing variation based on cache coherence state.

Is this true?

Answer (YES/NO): YES